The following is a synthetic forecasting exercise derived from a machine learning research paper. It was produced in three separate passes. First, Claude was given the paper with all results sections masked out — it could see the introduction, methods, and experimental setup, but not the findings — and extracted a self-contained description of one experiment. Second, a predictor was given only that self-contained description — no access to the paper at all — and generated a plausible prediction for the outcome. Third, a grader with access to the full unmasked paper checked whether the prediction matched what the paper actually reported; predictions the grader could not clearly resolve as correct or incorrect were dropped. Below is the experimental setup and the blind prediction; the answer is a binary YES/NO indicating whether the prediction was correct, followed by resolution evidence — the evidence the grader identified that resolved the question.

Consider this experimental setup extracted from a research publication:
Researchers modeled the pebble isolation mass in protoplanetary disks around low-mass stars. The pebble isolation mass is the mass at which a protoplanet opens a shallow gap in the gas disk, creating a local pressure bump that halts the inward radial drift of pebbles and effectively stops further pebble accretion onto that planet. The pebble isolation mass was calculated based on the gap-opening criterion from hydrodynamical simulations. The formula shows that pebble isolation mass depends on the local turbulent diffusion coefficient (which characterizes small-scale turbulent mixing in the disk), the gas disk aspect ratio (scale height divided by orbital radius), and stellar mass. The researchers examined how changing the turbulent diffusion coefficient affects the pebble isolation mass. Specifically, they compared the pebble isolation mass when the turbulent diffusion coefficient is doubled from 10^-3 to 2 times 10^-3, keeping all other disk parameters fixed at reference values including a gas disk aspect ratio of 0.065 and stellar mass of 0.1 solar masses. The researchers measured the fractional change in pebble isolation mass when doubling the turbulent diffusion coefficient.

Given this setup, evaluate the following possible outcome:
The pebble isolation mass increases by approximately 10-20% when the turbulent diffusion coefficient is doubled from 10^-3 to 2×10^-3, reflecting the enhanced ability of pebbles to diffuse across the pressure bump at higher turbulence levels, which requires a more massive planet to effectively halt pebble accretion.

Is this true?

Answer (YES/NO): NO